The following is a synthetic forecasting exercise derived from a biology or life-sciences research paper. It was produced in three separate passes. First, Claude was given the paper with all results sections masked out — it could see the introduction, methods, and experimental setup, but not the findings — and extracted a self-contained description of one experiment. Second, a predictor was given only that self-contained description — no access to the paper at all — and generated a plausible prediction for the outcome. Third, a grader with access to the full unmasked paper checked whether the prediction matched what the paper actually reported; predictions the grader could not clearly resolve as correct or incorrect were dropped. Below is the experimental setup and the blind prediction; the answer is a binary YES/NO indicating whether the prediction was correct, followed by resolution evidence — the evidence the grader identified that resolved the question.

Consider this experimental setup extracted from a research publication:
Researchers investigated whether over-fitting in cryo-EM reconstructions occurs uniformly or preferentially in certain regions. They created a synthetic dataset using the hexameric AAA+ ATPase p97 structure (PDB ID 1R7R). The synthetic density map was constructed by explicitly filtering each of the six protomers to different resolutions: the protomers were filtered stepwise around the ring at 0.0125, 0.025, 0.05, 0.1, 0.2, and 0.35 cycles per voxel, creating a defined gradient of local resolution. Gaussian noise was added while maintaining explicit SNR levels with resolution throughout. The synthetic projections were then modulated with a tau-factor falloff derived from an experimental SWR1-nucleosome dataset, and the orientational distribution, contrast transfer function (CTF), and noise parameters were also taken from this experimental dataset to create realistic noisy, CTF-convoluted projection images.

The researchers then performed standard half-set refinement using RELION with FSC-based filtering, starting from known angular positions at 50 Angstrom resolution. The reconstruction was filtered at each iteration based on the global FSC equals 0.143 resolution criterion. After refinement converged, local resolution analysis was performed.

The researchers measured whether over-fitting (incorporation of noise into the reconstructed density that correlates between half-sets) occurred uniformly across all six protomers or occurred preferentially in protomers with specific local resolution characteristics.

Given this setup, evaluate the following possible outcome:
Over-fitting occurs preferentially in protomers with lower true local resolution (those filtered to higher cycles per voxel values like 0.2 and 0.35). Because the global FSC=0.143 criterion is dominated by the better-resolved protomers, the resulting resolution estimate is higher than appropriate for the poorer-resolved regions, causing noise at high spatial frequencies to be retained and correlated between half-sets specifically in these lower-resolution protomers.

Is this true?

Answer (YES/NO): NO